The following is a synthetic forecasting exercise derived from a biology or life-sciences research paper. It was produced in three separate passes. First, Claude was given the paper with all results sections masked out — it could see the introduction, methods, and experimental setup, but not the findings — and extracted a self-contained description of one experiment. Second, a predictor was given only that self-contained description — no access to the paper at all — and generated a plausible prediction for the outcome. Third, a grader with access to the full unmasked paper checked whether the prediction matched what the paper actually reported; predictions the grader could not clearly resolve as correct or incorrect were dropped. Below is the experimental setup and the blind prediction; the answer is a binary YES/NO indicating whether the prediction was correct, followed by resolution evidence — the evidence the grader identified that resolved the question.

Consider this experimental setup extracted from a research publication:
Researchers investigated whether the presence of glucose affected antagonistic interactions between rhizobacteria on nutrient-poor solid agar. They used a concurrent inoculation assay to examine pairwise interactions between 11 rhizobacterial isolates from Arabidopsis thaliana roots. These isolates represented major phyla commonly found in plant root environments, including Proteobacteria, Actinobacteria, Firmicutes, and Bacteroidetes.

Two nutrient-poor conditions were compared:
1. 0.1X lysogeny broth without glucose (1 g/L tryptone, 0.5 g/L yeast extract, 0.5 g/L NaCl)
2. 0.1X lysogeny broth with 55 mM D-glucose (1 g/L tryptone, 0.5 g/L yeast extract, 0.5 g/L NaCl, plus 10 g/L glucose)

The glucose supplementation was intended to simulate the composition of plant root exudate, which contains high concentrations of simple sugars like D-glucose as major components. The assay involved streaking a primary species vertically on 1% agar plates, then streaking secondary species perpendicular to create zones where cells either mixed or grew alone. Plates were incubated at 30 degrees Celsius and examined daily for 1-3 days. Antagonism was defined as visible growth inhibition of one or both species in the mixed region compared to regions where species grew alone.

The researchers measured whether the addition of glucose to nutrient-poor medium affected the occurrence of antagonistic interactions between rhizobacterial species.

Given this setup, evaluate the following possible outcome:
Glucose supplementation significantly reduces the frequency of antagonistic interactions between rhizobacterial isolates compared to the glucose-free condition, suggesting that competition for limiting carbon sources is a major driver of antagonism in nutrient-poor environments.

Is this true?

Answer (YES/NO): NO